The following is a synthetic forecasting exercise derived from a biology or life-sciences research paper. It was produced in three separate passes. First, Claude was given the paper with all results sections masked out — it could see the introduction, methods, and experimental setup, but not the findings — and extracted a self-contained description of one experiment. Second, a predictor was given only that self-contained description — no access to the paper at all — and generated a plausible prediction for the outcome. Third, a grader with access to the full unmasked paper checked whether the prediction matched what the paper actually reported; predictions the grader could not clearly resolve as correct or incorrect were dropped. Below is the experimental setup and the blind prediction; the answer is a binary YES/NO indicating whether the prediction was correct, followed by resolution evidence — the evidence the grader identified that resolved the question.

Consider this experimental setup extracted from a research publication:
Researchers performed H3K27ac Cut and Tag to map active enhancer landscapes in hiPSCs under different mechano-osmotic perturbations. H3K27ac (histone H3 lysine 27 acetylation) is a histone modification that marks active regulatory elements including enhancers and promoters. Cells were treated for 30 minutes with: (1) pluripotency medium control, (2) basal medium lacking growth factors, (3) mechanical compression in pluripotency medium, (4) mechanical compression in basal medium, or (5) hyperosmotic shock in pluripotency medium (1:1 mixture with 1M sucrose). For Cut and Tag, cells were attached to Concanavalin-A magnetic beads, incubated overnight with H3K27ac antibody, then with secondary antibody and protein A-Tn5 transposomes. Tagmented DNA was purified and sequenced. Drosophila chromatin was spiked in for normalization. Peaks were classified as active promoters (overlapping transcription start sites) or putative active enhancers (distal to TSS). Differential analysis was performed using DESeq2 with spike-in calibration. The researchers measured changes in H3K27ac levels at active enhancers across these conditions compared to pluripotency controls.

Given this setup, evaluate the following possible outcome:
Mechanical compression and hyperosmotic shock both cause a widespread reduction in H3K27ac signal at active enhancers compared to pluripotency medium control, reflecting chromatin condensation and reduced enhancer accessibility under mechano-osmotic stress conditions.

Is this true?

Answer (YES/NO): NO